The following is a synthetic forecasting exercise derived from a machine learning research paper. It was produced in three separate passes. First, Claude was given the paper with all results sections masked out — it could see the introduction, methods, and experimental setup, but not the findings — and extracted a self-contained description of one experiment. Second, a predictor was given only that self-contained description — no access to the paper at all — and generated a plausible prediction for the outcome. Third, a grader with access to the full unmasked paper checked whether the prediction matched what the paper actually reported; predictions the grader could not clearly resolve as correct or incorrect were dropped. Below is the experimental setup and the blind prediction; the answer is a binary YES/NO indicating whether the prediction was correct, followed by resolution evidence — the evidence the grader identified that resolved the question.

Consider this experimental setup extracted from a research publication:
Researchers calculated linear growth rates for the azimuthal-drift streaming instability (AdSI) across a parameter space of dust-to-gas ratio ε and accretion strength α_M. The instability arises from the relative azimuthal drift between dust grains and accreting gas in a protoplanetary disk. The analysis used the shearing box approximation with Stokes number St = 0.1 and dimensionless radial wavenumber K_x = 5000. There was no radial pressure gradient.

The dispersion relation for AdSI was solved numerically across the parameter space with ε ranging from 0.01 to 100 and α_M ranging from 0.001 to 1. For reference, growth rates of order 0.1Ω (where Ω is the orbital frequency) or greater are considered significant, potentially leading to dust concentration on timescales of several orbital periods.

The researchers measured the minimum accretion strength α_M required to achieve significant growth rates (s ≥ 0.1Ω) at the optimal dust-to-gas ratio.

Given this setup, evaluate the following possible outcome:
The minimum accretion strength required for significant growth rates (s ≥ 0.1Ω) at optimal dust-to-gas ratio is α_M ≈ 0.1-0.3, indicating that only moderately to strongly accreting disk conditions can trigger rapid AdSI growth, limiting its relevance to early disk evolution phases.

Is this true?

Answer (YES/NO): NO